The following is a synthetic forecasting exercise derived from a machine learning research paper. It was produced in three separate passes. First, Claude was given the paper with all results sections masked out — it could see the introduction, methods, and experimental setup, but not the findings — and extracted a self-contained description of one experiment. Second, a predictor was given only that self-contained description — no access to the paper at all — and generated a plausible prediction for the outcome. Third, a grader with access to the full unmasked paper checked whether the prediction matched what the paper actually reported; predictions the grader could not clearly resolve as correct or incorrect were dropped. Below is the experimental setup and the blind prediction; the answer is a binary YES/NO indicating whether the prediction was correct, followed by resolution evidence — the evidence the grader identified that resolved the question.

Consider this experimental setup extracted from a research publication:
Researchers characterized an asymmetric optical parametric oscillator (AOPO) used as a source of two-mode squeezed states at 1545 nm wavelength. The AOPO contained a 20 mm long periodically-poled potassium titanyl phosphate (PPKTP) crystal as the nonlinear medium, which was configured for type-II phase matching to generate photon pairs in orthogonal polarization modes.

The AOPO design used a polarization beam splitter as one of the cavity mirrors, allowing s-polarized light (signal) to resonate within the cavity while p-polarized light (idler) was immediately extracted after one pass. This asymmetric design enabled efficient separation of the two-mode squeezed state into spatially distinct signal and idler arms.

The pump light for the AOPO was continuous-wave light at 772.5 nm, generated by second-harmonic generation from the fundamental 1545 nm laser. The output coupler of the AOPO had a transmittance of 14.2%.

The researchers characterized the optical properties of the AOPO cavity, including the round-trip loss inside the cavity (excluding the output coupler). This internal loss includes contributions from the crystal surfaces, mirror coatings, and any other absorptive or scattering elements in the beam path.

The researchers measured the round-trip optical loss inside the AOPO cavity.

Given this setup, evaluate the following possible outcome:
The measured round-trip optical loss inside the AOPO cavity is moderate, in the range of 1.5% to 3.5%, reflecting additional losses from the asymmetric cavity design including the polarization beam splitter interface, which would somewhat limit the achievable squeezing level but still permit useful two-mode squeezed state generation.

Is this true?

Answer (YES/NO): NO